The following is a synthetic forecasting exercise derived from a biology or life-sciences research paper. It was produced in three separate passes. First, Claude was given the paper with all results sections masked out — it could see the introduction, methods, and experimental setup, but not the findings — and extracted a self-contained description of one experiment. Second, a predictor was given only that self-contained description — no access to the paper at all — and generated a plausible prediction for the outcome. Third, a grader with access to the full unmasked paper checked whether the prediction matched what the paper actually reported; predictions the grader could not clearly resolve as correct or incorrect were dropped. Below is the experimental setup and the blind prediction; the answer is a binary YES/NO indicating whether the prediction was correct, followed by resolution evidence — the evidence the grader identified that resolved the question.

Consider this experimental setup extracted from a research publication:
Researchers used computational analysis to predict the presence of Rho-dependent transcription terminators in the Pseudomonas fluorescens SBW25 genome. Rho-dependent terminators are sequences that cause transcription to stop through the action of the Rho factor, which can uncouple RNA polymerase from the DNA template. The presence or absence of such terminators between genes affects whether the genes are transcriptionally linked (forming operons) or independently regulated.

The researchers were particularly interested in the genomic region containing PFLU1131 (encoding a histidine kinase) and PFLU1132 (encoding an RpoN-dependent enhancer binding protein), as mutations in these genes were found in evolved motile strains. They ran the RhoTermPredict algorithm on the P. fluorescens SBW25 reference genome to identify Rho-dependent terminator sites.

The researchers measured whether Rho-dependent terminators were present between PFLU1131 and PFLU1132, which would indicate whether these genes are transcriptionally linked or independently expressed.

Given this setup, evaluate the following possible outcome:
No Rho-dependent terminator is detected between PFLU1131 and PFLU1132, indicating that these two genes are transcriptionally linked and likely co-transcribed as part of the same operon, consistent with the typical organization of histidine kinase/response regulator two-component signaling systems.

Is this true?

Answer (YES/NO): YES